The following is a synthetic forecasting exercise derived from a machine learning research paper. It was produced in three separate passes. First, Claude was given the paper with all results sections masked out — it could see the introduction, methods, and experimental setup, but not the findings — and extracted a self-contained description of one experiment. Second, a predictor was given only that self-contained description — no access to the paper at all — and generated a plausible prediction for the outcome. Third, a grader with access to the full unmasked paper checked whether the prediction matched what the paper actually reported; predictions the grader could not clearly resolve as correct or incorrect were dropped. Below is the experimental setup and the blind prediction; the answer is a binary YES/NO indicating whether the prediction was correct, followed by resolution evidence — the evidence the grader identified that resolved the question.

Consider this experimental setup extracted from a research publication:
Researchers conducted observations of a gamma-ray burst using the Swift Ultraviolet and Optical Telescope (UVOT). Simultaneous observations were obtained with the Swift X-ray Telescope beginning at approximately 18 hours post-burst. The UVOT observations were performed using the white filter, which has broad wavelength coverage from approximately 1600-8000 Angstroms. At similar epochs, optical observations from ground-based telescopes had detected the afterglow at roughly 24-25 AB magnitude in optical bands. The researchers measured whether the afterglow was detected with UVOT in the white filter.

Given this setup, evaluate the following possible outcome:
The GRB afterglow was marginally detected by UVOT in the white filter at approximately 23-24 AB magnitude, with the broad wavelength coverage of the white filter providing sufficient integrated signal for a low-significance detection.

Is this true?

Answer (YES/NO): NO